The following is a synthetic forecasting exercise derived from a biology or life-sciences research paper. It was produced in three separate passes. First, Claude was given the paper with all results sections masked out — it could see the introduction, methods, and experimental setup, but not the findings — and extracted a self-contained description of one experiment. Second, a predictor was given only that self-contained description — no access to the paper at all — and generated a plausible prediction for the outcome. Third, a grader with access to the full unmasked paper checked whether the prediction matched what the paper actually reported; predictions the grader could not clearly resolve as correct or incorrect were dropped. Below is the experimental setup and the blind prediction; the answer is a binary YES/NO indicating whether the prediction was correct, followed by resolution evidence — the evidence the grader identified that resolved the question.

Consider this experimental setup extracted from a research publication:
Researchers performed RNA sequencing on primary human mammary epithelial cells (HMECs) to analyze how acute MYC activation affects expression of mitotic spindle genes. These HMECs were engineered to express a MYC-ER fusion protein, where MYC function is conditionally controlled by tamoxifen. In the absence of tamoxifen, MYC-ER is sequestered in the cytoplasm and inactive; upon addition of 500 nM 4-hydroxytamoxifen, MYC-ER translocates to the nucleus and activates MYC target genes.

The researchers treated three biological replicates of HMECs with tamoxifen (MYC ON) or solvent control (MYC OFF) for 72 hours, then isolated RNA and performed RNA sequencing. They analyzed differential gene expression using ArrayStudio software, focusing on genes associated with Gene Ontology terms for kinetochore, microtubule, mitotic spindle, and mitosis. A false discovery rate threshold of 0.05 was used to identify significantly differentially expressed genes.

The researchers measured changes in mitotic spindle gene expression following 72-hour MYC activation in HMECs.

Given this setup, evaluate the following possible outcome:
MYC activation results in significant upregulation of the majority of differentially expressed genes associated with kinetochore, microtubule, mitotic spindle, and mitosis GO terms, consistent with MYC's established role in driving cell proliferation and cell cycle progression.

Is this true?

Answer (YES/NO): YES